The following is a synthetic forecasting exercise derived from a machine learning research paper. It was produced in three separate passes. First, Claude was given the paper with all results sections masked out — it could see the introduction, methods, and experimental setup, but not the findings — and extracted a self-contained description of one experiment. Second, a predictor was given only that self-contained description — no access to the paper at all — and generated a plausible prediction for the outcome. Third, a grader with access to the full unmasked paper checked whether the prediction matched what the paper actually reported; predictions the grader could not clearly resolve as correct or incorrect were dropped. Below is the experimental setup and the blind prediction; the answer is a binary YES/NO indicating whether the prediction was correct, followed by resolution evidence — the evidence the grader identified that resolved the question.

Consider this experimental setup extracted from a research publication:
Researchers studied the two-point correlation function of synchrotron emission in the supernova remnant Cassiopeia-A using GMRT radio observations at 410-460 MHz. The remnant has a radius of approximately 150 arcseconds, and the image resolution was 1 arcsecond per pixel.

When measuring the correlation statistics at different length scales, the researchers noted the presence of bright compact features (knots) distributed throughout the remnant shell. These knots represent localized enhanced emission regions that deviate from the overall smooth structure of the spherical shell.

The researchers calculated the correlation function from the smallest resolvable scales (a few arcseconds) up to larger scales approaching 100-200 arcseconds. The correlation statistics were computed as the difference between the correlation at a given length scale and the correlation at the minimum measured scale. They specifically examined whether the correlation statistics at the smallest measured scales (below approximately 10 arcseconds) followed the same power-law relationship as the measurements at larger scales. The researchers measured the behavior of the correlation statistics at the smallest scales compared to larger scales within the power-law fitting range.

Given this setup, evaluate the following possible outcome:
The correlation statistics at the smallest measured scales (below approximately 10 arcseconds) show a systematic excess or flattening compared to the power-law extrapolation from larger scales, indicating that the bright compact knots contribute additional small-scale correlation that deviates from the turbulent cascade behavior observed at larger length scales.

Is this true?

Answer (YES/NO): YES